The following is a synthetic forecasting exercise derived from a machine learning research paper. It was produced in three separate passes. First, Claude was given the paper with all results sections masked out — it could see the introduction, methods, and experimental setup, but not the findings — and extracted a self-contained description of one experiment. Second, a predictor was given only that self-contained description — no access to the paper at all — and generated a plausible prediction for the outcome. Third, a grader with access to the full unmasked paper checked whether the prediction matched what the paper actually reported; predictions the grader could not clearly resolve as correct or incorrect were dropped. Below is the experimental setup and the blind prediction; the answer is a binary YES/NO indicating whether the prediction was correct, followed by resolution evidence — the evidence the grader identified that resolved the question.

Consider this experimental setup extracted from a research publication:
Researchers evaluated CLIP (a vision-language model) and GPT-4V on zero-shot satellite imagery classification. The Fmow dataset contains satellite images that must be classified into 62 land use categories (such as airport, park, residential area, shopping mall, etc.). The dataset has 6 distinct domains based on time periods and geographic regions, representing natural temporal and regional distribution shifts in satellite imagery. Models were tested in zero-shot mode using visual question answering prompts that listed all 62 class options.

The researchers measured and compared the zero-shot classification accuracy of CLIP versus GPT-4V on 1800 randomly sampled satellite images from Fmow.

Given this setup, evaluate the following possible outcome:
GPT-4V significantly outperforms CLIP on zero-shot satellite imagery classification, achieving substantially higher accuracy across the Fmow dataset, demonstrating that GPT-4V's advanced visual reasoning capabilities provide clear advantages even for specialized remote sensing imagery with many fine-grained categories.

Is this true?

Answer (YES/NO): YES